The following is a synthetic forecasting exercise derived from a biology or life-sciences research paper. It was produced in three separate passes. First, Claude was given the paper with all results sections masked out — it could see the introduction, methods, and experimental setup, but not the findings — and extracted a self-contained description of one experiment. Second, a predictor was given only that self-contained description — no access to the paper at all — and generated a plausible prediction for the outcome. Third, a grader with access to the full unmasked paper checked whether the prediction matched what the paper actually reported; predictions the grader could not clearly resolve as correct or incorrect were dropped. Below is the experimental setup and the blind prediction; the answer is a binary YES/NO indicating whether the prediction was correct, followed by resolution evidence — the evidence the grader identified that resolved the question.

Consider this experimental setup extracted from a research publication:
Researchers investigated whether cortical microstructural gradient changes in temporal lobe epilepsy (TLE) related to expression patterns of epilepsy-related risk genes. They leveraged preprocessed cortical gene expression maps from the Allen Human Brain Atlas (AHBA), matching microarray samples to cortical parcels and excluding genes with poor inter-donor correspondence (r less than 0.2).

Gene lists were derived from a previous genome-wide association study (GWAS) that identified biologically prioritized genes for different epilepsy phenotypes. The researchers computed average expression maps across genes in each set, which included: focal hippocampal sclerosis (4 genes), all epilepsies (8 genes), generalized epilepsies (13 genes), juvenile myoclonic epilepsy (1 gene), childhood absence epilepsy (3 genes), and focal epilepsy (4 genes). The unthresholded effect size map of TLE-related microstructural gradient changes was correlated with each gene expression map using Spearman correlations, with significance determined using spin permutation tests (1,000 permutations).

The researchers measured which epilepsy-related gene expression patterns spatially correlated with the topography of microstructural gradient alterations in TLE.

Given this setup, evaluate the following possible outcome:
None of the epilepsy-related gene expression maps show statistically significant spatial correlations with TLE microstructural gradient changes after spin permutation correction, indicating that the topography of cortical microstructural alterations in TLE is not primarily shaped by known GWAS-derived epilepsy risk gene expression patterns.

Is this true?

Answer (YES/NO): NO